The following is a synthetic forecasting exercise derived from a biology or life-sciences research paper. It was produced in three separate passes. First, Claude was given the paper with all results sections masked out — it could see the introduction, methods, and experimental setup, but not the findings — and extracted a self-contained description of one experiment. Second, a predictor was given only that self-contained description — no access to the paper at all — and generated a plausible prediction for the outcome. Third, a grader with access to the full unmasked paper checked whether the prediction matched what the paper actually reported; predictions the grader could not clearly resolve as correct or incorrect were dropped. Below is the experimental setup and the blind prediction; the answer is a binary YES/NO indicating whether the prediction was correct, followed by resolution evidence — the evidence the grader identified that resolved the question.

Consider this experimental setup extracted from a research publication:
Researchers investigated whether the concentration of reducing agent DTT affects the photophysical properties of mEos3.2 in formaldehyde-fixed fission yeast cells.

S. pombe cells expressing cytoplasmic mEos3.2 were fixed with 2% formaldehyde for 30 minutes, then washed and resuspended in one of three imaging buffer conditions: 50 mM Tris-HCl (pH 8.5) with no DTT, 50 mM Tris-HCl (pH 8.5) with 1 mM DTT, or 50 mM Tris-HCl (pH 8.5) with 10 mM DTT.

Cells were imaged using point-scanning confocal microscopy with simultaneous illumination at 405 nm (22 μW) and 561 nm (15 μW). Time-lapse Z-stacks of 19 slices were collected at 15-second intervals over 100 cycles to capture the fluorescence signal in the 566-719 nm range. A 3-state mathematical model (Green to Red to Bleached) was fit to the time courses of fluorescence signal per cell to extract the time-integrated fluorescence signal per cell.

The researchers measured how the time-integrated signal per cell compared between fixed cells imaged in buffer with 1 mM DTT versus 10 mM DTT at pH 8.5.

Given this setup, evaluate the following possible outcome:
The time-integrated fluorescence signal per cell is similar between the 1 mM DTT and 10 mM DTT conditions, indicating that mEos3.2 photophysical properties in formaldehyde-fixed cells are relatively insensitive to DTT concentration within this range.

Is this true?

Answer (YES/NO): NO